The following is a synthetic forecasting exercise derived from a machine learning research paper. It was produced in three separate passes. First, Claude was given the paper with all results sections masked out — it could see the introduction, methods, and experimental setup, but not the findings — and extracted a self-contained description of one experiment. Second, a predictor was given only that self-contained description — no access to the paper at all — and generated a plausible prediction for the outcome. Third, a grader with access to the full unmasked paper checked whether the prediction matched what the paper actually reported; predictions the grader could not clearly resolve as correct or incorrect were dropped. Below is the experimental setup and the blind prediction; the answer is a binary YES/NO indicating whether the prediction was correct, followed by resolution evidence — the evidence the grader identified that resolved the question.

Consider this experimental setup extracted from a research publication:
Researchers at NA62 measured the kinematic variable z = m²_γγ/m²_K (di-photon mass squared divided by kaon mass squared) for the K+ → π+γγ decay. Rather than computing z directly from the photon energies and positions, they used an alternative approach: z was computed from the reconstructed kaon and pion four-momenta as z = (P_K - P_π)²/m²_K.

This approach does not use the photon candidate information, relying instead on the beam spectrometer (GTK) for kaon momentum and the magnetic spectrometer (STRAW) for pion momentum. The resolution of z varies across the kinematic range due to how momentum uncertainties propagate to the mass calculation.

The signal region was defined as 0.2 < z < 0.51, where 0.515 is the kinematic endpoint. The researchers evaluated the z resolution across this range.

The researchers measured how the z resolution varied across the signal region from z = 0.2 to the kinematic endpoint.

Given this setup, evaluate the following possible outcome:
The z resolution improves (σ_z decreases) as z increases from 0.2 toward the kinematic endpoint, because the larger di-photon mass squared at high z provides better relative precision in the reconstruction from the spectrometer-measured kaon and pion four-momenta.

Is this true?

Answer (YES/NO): YES